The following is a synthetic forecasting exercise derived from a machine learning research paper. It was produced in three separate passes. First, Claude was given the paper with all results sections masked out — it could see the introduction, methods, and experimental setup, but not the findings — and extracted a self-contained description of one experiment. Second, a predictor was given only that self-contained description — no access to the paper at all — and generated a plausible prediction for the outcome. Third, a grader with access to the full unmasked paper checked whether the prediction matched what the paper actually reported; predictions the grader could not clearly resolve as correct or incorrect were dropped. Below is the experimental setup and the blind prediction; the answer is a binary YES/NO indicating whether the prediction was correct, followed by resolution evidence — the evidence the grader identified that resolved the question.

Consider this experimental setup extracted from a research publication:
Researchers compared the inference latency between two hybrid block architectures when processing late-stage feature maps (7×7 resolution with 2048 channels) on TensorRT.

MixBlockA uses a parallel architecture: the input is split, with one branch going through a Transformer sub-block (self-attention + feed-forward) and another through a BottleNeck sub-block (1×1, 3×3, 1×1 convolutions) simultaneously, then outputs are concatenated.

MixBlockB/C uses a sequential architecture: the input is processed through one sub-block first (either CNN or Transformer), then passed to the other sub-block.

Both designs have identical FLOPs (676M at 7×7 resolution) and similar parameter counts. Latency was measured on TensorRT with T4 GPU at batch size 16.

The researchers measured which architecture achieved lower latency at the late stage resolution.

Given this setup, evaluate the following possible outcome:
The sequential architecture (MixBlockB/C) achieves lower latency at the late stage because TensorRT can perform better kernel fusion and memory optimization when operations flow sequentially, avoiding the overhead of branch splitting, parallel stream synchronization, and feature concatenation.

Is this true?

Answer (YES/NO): YES